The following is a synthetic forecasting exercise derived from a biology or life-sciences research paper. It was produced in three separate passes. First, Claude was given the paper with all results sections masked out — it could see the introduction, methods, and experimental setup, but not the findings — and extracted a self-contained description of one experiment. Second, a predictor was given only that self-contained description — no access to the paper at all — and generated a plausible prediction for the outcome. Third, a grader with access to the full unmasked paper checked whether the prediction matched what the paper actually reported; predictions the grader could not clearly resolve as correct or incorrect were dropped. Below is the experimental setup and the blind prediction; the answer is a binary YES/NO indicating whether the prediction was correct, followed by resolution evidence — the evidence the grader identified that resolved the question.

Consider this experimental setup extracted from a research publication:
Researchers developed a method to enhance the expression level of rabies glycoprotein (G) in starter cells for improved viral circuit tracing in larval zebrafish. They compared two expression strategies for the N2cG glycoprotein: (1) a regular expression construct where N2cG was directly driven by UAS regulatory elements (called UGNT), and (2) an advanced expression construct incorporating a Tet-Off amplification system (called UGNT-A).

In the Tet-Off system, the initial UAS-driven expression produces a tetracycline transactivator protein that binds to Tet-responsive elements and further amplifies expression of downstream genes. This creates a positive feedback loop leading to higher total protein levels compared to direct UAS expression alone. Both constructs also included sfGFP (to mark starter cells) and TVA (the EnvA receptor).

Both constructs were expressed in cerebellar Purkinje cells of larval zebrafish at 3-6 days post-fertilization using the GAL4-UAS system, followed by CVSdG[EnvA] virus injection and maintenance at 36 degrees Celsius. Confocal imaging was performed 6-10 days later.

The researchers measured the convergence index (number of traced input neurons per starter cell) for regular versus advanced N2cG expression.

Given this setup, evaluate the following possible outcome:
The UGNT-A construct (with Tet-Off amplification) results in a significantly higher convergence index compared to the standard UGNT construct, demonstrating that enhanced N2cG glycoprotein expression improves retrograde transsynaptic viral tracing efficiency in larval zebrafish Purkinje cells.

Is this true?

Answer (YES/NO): YES